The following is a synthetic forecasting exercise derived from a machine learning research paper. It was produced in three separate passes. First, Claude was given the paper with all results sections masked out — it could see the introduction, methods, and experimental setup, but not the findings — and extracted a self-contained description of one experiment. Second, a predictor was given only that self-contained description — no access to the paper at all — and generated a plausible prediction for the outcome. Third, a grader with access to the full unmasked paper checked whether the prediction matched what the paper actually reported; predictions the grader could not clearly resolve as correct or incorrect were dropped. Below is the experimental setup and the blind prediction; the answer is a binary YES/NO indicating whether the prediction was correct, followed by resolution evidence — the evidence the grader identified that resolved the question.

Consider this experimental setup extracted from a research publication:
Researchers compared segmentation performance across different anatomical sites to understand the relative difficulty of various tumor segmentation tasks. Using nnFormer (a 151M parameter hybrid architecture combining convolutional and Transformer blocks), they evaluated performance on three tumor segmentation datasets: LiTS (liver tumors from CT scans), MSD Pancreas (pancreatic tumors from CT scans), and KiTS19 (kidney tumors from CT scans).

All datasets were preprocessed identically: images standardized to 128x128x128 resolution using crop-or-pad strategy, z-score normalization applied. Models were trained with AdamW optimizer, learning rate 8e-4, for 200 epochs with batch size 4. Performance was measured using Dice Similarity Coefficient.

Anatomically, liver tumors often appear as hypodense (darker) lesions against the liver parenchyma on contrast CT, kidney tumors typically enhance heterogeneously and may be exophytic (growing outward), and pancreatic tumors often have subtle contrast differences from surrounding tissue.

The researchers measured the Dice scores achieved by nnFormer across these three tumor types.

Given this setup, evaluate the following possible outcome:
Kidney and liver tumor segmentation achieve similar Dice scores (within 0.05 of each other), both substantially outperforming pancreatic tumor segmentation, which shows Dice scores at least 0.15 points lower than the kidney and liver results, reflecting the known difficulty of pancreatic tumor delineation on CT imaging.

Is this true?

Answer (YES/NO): NO